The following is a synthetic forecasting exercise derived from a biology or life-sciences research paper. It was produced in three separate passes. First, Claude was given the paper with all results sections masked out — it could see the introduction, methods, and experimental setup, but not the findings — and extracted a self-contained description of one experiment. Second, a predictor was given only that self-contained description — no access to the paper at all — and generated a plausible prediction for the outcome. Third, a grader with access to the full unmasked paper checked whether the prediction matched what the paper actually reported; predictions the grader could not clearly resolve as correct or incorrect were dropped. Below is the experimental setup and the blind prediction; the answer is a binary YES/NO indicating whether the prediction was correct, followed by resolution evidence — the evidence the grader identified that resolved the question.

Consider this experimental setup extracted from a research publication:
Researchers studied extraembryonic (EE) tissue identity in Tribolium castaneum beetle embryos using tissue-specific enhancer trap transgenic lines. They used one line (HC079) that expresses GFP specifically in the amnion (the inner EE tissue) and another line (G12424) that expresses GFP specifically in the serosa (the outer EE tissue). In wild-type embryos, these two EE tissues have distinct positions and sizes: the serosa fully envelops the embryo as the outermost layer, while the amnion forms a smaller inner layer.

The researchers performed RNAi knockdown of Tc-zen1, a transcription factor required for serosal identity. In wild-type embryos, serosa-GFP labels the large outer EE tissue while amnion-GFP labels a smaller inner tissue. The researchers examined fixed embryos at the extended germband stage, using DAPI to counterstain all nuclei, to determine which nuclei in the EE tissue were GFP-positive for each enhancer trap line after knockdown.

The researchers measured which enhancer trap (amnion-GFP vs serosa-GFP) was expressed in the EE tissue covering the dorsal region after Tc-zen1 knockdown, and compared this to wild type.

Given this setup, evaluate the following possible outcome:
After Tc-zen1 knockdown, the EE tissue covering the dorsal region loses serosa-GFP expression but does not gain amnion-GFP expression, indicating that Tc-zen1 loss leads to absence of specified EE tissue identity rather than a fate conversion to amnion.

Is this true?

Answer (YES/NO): NO